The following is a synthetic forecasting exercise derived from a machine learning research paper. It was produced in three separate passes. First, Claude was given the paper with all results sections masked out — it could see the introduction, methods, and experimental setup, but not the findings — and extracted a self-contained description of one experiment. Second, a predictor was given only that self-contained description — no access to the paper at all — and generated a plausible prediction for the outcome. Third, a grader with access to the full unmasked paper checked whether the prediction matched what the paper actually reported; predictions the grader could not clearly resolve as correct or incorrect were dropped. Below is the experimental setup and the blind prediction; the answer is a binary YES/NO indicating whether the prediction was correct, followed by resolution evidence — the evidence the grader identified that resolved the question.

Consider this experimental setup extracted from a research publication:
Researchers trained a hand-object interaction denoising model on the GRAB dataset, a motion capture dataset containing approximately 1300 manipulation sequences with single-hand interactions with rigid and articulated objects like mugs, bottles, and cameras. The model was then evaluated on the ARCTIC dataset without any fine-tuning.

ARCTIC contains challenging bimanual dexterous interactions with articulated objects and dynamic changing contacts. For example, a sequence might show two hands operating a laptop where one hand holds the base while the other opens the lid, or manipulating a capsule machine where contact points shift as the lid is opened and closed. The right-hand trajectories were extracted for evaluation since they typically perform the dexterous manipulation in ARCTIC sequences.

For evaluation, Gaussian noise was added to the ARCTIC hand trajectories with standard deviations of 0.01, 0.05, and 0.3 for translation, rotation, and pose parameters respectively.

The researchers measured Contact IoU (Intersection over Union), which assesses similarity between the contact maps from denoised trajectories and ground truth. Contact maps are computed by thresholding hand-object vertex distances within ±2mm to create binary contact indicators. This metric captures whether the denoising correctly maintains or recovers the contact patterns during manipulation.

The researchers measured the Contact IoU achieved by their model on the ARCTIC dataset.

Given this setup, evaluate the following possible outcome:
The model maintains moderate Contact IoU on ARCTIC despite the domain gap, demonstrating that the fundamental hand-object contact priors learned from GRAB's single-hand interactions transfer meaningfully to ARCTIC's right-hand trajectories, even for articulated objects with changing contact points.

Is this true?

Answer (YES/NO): YES